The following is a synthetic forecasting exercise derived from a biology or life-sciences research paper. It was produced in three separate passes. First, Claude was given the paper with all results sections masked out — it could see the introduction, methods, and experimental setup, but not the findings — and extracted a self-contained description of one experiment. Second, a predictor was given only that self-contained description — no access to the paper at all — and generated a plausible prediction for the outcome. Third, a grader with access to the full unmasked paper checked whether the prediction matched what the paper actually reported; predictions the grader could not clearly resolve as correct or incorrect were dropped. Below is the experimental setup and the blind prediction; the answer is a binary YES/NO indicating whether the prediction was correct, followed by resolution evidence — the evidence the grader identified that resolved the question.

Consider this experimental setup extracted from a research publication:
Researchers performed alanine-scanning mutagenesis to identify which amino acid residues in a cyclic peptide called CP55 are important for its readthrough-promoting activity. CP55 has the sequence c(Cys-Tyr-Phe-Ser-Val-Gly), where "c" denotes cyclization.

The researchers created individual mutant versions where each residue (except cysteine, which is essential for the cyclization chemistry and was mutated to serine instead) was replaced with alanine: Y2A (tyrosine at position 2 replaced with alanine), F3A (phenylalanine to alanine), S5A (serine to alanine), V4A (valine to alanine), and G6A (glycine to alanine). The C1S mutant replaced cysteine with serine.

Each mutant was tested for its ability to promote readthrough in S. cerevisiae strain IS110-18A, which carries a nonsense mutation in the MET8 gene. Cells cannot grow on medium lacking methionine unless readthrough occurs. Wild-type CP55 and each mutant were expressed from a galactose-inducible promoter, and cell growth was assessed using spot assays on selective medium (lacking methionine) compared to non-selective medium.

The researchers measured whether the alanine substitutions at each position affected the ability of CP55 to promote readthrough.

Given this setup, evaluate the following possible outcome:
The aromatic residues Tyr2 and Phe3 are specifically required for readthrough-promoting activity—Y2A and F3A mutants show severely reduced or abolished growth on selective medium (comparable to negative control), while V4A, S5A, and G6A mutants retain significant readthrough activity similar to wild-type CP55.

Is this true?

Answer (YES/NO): NO